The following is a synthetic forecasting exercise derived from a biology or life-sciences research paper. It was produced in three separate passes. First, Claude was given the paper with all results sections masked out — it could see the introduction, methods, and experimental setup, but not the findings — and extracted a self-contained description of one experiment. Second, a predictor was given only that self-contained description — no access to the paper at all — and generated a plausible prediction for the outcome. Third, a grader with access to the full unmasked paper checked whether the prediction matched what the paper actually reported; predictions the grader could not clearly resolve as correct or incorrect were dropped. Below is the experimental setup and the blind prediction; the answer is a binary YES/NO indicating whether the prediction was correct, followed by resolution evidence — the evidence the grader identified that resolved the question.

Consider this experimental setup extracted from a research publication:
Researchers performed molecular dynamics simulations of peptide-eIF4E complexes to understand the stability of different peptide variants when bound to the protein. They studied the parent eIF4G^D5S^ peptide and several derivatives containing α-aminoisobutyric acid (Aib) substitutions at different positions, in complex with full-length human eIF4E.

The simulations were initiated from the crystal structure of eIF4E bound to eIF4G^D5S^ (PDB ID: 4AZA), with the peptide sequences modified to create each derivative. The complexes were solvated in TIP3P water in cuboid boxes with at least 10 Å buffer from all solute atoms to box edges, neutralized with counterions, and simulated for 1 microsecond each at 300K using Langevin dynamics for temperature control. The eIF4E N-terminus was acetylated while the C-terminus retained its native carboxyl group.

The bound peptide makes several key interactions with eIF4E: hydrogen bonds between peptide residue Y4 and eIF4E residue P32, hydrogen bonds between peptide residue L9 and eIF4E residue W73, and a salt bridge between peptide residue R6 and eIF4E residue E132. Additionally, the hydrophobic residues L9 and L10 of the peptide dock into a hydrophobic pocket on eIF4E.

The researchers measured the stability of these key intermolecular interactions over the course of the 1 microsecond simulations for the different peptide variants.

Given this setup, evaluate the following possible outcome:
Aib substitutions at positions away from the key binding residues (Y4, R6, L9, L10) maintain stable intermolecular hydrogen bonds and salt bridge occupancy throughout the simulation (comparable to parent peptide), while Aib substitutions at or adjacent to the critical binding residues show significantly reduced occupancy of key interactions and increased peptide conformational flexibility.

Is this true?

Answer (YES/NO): NO